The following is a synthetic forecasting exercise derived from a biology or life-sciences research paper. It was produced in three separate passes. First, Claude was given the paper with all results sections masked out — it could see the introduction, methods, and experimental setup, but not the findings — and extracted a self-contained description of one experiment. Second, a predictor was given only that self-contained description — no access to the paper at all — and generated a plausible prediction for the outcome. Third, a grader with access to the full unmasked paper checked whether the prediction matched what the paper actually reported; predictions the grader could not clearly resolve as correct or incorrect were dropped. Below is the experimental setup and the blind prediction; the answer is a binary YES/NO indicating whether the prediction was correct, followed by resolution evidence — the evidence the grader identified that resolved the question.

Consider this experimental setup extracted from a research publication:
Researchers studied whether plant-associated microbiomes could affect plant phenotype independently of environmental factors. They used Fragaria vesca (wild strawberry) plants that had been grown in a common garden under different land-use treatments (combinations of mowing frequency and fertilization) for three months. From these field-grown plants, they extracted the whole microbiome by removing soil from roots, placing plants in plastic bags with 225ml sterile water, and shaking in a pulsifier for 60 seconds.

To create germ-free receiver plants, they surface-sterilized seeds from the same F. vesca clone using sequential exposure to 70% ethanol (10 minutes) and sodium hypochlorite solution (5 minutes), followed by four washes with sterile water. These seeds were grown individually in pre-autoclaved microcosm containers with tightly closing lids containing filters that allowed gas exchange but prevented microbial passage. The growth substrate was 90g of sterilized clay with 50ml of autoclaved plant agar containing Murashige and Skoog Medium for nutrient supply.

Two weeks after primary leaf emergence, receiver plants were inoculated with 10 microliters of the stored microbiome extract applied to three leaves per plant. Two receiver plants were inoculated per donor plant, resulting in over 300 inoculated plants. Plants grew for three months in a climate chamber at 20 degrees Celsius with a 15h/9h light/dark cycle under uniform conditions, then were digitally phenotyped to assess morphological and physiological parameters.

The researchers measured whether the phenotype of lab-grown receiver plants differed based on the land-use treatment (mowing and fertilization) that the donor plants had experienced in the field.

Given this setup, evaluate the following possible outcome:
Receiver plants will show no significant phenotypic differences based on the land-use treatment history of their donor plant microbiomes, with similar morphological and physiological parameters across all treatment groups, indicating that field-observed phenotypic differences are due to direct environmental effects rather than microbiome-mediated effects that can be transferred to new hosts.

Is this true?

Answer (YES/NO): NO